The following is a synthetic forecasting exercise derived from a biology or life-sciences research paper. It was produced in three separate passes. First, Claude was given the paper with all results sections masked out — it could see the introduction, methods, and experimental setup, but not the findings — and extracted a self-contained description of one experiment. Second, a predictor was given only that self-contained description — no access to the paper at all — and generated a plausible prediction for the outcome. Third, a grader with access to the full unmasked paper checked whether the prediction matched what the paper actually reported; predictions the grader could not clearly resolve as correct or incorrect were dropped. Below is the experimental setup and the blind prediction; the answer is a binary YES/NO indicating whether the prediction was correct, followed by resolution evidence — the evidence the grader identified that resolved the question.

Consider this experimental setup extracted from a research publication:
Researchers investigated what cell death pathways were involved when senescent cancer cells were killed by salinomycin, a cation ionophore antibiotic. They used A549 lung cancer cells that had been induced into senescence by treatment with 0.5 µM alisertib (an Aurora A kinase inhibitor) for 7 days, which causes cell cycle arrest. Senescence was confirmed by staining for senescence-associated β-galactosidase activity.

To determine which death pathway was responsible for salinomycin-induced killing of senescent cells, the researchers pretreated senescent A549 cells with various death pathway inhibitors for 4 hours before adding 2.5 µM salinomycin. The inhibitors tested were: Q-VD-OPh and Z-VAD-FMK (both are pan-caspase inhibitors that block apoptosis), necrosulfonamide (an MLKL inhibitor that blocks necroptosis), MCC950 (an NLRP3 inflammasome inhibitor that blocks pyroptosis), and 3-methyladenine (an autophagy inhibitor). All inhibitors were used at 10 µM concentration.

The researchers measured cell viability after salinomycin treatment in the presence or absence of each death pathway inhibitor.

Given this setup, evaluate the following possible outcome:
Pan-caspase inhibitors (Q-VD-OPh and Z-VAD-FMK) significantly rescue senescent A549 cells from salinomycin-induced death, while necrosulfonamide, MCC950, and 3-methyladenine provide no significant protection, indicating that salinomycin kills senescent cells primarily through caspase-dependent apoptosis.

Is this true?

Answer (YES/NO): NO